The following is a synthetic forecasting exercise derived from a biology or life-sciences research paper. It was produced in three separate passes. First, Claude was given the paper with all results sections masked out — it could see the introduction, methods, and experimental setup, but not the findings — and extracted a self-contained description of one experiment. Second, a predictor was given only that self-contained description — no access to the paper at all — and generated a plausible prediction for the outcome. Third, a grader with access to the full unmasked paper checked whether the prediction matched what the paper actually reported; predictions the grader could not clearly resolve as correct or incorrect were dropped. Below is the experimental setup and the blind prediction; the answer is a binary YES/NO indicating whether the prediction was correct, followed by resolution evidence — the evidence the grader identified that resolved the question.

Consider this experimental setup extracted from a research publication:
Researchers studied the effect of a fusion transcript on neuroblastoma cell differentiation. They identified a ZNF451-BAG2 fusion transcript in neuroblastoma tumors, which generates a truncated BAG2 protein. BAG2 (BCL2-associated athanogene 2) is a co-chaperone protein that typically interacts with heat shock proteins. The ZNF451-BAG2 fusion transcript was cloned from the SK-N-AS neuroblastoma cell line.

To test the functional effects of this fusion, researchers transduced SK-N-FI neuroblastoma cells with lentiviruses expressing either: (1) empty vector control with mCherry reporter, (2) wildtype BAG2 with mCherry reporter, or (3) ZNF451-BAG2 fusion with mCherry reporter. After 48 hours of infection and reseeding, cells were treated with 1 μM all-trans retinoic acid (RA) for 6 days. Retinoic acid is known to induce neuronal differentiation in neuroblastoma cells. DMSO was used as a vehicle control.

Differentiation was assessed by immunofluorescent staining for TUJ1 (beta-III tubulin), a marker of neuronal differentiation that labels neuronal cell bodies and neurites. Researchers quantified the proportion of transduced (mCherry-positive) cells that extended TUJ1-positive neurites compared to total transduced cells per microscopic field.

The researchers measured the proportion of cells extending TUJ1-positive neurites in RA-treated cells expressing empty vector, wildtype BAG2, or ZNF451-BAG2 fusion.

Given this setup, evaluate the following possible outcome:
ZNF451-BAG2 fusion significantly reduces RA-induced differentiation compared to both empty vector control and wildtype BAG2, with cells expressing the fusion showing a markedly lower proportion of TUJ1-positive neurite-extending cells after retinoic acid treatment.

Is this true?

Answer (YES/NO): YES